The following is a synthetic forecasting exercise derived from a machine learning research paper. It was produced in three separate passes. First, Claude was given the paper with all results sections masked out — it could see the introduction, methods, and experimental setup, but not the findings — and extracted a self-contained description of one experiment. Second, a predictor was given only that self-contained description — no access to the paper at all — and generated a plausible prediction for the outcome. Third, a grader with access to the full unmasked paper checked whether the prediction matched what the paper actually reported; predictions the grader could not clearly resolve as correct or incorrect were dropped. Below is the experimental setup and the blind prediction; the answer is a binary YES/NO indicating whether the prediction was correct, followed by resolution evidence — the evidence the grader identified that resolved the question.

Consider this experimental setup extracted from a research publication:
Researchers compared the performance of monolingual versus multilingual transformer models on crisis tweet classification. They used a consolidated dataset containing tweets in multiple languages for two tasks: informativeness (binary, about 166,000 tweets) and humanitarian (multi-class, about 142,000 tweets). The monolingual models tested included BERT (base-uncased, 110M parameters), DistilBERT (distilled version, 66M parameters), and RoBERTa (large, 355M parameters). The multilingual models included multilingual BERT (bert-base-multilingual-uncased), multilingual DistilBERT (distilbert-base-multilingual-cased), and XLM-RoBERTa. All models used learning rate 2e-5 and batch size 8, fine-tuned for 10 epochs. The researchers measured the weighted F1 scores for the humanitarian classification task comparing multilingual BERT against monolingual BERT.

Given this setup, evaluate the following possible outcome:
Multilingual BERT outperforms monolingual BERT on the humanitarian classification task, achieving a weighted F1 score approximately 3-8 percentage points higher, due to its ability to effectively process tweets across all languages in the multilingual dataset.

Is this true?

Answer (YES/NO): NO